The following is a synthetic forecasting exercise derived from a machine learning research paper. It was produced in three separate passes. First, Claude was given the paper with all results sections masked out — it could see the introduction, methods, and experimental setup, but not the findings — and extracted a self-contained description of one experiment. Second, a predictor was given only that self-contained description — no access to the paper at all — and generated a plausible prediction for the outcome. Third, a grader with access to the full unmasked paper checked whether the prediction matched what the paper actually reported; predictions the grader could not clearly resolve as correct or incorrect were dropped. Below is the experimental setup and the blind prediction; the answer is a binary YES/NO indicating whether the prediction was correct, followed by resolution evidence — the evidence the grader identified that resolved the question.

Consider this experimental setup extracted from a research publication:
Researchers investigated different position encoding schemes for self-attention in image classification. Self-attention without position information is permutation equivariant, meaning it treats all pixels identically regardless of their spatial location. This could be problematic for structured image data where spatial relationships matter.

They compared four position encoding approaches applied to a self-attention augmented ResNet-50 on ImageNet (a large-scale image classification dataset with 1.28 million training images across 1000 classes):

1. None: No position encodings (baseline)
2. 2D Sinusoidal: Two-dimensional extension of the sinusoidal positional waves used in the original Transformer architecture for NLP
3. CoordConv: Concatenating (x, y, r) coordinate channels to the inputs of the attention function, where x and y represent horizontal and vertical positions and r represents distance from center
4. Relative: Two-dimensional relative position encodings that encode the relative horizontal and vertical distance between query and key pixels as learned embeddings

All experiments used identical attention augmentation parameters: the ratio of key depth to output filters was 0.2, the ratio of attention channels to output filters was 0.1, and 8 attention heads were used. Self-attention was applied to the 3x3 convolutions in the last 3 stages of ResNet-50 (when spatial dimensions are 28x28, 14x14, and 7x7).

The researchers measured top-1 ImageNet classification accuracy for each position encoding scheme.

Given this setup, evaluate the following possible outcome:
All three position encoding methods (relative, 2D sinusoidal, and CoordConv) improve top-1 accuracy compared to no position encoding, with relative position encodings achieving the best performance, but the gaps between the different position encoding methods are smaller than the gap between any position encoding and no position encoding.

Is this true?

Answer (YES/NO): NO